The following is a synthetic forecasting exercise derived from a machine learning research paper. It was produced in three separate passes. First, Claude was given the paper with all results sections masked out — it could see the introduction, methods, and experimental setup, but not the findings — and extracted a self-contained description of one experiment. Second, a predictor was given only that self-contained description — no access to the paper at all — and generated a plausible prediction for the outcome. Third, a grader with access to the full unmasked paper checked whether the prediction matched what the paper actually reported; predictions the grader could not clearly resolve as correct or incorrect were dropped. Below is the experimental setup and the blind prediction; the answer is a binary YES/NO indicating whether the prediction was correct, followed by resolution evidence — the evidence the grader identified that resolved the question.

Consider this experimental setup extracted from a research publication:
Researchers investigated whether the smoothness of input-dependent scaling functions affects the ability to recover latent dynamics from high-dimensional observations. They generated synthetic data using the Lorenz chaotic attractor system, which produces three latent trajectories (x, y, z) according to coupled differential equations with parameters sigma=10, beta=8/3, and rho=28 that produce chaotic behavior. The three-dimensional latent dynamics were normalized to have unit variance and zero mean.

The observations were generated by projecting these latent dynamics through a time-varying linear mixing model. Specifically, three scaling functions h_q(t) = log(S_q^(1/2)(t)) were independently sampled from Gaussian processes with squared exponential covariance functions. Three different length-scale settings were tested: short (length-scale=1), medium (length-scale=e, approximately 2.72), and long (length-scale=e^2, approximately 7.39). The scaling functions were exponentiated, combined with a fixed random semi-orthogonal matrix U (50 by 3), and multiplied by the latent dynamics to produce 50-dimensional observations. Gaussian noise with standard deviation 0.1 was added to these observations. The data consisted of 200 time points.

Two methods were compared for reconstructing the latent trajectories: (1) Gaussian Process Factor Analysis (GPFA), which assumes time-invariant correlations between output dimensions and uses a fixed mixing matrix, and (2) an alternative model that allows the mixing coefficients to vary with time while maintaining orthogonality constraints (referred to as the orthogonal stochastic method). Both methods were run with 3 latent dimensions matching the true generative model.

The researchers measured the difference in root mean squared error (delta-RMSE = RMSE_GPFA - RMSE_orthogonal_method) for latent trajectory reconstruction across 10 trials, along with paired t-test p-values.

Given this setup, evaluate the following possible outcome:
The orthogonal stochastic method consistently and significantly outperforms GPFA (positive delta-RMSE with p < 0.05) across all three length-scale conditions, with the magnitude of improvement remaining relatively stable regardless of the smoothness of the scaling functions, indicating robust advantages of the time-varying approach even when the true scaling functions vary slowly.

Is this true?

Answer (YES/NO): NO